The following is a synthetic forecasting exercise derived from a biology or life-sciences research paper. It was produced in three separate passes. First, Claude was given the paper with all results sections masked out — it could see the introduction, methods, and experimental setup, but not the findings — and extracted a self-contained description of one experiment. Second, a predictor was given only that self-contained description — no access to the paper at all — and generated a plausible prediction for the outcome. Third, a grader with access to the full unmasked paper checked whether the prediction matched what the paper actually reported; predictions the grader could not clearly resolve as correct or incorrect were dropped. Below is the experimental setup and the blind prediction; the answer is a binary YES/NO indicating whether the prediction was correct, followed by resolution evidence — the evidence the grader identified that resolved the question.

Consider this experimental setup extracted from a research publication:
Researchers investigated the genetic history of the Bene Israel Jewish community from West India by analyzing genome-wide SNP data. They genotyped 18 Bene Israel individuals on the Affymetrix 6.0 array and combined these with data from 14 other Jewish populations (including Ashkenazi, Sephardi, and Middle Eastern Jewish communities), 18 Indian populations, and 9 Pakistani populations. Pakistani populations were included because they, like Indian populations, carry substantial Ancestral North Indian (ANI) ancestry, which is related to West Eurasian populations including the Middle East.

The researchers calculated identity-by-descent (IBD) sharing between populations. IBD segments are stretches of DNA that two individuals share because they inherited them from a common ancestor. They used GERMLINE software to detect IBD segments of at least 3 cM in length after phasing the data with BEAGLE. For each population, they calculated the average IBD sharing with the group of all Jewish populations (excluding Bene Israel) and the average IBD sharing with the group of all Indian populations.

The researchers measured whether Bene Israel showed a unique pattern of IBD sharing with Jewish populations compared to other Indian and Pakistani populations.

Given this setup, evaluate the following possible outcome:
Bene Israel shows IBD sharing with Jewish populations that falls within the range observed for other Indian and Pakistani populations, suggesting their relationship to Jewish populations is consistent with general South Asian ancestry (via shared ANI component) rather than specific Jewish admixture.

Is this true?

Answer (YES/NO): NO